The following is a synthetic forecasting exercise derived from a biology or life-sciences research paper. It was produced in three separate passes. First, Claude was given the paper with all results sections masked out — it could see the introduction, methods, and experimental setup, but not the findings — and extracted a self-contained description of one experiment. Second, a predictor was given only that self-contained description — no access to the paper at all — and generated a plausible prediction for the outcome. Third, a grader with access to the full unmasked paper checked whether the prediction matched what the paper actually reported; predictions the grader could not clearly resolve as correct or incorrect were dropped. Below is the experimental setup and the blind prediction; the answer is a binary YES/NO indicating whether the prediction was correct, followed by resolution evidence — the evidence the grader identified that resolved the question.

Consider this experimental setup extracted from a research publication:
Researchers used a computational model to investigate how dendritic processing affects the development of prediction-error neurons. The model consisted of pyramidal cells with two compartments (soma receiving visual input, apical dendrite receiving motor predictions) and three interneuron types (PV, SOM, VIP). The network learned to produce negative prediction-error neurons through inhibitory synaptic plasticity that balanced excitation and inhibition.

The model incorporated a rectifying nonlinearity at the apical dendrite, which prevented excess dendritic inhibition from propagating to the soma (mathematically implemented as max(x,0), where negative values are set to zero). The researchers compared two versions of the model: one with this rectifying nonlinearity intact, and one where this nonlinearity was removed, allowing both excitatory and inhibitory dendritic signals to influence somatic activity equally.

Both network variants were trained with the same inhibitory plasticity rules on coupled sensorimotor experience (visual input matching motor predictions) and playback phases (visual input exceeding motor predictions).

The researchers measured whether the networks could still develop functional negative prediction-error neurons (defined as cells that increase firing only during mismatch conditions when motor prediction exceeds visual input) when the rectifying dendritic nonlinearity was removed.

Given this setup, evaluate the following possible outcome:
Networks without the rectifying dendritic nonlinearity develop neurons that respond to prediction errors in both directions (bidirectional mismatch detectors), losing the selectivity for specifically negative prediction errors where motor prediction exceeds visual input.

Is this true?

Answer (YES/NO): NO